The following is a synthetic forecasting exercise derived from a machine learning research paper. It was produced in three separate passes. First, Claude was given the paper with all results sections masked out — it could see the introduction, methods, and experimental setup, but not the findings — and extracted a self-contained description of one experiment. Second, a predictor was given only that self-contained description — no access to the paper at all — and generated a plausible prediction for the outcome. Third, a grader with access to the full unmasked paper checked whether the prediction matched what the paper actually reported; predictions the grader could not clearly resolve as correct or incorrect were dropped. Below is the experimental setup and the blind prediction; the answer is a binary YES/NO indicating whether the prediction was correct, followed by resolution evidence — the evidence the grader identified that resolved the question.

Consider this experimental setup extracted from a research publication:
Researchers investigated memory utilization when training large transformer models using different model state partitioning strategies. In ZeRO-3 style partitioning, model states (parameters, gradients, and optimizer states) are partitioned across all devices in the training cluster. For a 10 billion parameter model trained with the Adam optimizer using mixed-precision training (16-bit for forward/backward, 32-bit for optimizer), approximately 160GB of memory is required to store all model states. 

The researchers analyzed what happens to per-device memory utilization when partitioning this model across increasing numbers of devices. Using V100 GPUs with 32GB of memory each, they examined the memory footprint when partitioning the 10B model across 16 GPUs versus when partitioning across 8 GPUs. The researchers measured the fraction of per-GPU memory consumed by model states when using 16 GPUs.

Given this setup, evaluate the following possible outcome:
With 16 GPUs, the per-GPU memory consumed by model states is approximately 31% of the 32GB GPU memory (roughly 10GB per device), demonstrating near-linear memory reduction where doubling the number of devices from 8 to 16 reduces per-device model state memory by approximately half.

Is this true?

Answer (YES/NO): YES